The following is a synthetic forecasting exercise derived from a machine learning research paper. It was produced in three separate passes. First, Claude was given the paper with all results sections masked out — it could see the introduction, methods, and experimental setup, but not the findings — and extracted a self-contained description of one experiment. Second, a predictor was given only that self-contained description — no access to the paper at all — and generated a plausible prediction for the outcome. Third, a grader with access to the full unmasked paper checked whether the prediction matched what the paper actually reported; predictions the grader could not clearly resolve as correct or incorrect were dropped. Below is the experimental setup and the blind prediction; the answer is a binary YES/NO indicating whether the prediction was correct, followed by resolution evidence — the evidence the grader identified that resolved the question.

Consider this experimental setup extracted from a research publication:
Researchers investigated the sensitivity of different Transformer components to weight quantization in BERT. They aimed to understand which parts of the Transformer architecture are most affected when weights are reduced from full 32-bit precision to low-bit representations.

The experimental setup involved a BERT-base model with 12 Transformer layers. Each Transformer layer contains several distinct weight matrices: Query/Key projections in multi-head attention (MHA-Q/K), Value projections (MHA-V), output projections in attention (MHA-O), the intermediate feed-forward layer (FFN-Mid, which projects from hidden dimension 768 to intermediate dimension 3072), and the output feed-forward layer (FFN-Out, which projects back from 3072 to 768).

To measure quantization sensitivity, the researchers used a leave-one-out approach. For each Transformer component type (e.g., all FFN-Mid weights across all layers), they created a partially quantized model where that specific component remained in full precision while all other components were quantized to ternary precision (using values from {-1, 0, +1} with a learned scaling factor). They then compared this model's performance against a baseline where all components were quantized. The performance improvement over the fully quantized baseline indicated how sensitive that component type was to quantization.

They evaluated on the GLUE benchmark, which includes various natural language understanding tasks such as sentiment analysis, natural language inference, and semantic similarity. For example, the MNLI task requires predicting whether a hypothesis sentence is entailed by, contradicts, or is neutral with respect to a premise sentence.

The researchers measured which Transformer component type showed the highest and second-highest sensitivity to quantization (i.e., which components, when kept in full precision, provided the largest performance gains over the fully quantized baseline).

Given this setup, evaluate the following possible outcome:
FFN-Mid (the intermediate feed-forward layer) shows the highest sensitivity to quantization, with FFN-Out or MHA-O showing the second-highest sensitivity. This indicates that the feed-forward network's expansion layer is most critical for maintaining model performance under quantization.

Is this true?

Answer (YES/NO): NO